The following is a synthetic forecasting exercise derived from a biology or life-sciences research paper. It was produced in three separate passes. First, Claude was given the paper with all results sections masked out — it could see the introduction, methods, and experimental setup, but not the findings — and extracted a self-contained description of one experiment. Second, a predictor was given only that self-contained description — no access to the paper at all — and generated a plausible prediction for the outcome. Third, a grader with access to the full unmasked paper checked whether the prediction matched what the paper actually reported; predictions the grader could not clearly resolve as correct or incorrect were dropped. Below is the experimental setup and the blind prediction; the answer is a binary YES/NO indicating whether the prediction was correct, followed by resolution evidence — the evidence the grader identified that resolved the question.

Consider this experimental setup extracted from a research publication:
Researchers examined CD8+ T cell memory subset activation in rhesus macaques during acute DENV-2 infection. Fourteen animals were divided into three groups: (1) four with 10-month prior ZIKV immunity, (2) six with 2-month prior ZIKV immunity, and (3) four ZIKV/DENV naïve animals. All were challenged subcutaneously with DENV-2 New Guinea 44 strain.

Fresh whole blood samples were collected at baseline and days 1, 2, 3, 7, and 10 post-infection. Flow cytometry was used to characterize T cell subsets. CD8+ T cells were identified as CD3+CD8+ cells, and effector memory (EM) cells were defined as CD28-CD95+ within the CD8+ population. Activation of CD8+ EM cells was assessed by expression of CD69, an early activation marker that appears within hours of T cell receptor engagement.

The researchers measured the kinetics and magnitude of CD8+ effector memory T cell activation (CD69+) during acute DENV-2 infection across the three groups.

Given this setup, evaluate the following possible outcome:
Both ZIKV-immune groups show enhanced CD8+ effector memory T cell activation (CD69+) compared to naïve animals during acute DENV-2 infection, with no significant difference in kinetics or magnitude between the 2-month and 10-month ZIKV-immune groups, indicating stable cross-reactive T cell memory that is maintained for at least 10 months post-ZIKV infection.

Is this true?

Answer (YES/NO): NO